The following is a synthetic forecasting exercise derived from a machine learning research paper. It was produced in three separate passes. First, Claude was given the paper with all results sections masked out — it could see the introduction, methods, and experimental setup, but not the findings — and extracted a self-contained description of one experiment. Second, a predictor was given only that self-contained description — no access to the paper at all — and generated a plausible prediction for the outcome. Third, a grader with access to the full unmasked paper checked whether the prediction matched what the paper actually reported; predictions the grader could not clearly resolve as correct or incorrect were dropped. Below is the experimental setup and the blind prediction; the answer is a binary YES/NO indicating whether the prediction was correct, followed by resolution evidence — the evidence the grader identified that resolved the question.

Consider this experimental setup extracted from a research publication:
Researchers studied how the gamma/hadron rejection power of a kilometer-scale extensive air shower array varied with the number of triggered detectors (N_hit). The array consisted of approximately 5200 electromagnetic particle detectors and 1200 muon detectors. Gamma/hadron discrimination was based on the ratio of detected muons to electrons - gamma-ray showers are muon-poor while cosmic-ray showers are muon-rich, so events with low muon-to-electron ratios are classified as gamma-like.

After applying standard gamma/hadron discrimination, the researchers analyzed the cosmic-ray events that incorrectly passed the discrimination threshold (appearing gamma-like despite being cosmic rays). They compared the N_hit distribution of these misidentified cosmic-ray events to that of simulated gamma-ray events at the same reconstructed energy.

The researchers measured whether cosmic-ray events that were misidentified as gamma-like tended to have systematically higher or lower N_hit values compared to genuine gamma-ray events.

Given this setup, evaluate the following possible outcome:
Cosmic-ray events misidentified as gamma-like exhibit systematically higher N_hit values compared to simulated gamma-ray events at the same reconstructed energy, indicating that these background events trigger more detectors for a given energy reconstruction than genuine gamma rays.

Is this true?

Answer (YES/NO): NO